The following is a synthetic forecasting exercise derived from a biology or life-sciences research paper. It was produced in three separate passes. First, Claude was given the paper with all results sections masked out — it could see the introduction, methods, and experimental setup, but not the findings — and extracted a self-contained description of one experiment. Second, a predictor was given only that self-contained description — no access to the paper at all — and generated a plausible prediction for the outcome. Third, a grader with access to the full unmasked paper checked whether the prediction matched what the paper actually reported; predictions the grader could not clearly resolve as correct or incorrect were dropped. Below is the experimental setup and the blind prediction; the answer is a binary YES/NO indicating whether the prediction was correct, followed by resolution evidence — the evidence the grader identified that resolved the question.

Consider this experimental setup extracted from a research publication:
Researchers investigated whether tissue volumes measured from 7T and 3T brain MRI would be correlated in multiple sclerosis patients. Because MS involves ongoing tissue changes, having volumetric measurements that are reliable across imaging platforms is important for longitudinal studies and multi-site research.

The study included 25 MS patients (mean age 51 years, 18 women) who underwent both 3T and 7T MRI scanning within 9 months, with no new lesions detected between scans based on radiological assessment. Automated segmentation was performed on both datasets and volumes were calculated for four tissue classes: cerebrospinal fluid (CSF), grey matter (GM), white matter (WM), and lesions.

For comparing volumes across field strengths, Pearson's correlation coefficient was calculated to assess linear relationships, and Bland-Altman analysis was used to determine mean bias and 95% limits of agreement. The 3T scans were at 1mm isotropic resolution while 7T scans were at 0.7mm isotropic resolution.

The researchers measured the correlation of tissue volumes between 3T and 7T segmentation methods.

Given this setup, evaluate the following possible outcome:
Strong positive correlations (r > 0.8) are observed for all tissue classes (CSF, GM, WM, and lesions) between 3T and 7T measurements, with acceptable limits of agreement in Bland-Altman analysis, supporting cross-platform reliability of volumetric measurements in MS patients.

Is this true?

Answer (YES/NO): NO